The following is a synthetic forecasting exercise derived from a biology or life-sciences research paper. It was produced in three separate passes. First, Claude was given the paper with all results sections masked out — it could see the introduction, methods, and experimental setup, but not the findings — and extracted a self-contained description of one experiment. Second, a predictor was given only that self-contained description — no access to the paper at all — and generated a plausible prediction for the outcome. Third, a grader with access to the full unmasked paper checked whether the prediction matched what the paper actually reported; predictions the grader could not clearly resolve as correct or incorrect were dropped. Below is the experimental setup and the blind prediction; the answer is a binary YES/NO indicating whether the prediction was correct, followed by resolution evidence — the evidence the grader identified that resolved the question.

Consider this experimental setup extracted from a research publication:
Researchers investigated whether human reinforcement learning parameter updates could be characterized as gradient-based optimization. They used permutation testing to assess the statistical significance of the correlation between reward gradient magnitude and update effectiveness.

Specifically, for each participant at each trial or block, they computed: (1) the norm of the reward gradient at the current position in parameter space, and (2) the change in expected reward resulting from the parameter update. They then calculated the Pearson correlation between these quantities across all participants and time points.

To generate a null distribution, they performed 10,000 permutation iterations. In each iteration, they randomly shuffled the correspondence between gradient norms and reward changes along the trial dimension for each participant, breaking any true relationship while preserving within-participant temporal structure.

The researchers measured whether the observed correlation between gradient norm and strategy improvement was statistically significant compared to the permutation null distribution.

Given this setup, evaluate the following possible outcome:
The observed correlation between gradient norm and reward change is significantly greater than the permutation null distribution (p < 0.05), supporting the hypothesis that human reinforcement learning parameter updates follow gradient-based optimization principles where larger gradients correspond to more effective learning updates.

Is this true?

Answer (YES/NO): YES